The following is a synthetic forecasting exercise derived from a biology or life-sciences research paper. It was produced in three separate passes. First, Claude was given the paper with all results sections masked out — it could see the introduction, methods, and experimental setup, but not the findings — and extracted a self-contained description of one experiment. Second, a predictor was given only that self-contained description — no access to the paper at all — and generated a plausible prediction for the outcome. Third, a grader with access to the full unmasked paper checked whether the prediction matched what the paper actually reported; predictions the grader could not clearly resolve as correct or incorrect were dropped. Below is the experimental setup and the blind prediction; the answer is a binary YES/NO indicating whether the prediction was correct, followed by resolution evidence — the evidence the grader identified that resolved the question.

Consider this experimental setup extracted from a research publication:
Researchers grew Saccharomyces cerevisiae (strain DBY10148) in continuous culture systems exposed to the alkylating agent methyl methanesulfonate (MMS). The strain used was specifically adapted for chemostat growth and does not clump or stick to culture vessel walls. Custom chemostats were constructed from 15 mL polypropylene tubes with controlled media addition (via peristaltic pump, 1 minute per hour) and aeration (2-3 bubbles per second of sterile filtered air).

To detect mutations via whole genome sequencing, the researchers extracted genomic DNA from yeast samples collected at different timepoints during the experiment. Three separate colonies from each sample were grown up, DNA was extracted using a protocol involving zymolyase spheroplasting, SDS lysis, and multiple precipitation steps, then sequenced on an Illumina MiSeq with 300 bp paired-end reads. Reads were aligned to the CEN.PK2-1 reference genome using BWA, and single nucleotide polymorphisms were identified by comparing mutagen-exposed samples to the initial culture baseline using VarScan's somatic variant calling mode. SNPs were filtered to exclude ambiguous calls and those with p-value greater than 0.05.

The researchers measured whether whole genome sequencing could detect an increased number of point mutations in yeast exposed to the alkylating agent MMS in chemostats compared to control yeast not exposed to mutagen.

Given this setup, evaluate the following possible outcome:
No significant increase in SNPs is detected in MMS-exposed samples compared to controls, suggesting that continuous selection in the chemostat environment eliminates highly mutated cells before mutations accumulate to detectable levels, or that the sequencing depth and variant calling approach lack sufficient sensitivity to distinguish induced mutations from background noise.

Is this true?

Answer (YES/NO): NO